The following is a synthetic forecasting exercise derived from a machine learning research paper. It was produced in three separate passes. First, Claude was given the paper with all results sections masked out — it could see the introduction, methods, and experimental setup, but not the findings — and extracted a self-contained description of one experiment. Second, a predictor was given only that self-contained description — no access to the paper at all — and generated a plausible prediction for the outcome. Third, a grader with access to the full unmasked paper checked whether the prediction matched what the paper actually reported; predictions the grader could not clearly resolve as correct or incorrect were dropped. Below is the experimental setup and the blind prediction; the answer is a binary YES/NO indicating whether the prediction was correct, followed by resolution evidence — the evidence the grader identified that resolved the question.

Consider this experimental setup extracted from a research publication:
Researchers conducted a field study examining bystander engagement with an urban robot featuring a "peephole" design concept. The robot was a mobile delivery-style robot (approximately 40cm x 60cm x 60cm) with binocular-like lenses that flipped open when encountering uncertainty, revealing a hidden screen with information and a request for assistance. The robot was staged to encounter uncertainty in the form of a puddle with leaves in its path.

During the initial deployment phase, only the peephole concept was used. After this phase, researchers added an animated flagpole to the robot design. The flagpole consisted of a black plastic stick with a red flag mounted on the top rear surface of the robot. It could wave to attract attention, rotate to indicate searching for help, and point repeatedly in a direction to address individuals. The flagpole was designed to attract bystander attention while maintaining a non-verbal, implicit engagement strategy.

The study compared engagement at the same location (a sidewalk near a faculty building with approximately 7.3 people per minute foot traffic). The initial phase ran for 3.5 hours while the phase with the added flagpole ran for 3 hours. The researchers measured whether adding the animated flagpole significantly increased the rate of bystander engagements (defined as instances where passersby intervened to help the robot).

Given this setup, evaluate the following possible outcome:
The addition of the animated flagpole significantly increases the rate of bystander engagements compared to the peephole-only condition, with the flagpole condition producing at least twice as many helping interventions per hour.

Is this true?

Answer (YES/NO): NO